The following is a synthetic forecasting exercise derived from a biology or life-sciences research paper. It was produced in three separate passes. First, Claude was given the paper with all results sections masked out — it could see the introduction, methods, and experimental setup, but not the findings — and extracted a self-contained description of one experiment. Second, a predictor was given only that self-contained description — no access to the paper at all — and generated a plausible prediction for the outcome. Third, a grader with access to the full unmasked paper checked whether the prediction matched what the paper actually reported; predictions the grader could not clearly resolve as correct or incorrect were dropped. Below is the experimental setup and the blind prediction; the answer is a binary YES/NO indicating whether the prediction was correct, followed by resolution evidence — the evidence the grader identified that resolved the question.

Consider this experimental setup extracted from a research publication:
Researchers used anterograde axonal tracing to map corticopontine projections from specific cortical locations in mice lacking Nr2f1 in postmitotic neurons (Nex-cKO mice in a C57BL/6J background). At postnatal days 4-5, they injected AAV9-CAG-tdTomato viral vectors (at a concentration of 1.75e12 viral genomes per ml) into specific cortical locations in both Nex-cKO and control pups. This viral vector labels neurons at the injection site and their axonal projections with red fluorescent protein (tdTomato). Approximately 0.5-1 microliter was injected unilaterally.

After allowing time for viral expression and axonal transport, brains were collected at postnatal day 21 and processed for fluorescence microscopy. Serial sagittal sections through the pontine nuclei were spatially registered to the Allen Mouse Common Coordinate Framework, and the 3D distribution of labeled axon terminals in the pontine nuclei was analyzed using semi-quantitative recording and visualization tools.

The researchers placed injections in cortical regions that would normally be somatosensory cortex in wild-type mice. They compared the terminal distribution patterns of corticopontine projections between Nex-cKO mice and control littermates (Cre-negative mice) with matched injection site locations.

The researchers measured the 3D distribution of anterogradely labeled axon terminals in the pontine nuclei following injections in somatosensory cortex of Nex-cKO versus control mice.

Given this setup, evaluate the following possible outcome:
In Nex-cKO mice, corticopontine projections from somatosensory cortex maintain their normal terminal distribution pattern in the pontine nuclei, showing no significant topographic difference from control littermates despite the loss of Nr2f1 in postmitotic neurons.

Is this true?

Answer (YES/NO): NO